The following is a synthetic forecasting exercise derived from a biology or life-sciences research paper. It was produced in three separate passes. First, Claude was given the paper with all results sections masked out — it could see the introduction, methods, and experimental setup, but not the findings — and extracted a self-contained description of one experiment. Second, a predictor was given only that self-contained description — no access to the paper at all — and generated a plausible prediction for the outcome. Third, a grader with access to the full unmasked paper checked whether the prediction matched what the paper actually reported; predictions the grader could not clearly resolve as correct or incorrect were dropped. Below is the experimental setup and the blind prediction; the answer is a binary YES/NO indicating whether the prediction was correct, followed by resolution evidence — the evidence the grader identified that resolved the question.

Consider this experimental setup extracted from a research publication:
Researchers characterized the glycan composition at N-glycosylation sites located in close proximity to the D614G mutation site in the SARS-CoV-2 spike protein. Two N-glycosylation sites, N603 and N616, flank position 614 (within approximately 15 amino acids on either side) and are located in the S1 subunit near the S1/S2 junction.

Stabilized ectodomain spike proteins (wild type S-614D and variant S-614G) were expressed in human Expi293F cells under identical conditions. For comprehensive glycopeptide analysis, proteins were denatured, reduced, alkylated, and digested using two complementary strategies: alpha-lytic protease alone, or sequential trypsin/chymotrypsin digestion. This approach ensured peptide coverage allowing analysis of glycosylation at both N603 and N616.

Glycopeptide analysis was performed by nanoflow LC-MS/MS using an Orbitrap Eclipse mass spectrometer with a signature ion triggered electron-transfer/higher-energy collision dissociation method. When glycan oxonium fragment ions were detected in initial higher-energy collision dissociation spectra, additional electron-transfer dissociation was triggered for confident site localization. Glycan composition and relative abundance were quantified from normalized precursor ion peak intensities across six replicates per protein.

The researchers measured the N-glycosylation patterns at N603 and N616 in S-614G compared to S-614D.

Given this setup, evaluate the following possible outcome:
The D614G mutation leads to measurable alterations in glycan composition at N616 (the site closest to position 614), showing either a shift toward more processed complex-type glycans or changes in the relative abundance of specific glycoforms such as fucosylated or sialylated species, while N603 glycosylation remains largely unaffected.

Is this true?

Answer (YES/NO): NO